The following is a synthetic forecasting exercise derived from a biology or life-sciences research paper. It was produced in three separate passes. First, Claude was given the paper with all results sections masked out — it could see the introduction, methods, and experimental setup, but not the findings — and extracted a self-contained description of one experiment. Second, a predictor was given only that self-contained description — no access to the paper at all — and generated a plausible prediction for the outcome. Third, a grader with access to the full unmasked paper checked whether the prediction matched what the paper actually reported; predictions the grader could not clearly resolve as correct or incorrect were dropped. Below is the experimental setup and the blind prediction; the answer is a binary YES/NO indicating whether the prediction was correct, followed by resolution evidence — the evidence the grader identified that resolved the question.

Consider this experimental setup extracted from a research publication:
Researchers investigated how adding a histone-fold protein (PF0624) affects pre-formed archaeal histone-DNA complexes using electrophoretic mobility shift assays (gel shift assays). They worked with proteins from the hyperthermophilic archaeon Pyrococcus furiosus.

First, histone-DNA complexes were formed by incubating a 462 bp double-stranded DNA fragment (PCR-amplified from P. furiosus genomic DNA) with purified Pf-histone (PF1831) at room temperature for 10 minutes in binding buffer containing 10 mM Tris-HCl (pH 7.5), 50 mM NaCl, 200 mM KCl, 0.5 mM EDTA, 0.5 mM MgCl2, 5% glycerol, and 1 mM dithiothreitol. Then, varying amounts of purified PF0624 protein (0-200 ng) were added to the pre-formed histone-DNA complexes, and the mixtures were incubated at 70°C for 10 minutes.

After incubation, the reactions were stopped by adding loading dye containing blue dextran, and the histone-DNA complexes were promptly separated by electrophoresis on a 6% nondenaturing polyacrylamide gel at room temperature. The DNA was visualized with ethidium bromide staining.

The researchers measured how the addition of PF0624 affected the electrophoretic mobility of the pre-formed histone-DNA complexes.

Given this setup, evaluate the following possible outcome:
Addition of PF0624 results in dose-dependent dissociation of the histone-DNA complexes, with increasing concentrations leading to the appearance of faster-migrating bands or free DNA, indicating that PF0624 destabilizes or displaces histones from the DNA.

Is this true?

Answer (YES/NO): NO